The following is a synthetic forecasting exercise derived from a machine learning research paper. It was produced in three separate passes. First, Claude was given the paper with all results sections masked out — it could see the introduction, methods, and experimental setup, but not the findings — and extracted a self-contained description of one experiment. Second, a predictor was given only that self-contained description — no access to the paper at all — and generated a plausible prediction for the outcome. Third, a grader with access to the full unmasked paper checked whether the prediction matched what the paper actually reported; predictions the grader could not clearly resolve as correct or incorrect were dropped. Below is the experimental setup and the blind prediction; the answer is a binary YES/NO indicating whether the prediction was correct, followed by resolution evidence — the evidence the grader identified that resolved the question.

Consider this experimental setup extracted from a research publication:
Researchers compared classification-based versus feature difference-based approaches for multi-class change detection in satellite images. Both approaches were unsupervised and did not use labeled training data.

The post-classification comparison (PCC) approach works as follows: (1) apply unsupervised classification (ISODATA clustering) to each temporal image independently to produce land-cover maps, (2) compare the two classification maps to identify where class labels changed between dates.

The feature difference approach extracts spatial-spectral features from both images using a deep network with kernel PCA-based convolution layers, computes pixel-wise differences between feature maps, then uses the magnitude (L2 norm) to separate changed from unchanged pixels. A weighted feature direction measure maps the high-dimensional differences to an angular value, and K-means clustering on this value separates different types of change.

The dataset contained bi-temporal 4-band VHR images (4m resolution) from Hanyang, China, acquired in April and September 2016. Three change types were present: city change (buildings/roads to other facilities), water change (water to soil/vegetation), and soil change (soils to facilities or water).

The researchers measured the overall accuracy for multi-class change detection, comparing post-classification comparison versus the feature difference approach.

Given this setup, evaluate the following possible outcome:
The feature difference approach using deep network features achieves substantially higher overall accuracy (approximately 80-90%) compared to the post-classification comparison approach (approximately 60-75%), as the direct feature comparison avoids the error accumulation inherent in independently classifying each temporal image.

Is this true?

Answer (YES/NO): NO